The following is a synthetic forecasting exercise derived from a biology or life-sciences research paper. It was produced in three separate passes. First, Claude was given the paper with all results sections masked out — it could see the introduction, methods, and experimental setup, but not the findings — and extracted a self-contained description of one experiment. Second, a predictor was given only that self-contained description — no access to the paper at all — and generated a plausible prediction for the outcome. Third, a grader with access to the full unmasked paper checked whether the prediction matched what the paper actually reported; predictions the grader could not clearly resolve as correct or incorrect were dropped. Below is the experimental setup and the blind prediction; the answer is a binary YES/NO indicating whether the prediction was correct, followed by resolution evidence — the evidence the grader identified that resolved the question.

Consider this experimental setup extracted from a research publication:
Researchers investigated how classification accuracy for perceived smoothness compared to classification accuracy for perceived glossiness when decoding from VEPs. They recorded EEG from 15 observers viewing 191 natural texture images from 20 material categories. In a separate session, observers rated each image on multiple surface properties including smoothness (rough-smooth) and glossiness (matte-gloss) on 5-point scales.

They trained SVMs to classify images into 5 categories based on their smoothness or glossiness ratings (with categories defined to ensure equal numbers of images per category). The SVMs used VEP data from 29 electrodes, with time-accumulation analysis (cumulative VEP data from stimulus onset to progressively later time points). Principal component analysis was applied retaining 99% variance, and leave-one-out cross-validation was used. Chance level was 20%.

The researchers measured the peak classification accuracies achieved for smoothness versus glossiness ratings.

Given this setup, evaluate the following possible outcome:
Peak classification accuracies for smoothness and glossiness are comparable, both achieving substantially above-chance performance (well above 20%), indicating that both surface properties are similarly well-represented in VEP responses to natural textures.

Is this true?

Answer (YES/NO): NO